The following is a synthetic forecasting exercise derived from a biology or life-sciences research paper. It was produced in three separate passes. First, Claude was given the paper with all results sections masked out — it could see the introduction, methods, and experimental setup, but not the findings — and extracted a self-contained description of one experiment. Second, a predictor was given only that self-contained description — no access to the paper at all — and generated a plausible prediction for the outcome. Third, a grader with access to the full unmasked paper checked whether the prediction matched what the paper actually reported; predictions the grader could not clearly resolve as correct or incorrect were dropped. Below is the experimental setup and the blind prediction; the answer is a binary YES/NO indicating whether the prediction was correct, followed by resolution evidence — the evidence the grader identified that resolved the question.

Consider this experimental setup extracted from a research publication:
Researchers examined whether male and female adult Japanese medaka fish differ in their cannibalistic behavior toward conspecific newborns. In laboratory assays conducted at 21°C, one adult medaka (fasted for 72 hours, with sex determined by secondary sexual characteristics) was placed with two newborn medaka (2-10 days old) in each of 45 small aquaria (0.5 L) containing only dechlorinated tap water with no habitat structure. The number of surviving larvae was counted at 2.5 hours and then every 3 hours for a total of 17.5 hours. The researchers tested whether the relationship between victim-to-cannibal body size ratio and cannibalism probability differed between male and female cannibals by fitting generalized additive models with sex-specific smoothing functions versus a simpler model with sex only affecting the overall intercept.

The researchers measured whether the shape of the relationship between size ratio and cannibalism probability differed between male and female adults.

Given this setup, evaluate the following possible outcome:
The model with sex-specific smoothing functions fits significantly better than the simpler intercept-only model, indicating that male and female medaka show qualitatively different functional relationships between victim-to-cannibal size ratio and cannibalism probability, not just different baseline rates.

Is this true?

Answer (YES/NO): NO